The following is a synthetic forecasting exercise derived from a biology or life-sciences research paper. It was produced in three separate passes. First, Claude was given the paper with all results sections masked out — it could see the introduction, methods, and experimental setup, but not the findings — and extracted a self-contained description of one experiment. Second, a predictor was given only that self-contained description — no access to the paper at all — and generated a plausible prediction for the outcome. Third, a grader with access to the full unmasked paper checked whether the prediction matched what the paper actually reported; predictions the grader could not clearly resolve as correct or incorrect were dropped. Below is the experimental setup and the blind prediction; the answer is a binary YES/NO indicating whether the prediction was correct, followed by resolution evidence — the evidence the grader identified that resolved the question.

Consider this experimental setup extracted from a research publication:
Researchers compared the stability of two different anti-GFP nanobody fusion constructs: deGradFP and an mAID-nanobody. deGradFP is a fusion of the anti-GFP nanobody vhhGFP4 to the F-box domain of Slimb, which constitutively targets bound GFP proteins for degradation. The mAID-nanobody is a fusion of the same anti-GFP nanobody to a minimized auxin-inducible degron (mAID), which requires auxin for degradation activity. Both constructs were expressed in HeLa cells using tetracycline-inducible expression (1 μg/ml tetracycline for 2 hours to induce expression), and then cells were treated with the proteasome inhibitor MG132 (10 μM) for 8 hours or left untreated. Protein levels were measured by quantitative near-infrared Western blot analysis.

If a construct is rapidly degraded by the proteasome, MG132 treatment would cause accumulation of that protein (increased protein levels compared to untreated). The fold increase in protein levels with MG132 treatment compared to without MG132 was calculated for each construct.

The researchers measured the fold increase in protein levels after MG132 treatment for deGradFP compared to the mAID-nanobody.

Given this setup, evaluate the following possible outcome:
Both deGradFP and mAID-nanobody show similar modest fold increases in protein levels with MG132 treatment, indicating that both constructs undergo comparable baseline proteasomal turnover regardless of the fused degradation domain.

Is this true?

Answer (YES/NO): NO